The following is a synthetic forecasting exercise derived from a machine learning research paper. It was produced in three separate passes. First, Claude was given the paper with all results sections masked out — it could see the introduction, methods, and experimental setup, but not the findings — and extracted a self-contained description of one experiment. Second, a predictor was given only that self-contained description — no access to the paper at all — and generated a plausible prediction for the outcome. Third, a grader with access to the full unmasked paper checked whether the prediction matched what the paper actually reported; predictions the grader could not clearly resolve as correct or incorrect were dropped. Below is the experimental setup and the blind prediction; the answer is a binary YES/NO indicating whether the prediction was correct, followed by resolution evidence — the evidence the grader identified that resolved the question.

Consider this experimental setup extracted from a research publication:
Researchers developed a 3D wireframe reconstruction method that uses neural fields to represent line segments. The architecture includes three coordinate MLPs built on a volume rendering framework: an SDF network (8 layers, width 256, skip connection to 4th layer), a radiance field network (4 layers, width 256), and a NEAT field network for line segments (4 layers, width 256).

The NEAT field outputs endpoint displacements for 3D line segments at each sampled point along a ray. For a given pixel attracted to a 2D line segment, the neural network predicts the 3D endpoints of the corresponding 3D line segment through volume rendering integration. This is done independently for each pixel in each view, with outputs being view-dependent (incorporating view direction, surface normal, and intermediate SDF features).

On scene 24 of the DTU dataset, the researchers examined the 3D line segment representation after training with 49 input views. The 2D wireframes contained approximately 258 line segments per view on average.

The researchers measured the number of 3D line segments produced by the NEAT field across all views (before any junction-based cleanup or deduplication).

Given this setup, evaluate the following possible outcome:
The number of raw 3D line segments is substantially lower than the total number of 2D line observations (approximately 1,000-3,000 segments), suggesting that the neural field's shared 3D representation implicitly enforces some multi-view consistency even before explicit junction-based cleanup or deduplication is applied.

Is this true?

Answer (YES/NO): NO